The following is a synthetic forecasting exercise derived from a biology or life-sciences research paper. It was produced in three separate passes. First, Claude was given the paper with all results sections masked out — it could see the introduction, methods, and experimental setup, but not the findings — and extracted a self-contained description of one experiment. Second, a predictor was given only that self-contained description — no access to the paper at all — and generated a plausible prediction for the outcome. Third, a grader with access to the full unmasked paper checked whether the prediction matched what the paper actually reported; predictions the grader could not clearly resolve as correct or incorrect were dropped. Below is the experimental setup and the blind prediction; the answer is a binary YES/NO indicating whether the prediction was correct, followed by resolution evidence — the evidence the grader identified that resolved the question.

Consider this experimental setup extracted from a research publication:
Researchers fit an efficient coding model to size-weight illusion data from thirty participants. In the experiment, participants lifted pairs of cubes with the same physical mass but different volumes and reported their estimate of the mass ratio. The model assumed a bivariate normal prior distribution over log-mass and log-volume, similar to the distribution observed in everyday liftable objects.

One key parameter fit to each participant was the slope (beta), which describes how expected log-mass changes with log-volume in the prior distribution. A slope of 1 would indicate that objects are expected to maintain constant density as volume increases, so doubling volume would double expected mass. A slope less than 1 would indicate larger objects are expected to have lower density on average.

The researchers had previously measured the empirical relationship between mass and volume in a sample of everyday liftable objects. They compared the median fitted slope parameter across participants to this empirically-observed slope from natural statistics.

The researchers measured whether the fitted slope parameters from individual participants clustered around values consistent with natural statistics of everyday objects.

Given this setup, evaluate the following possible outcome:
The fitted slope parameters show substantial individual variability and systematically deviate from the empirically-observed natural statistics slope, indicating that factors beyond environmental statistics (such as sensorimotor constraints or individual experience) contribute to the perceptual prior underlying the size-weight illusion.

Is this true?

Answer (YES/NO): NO